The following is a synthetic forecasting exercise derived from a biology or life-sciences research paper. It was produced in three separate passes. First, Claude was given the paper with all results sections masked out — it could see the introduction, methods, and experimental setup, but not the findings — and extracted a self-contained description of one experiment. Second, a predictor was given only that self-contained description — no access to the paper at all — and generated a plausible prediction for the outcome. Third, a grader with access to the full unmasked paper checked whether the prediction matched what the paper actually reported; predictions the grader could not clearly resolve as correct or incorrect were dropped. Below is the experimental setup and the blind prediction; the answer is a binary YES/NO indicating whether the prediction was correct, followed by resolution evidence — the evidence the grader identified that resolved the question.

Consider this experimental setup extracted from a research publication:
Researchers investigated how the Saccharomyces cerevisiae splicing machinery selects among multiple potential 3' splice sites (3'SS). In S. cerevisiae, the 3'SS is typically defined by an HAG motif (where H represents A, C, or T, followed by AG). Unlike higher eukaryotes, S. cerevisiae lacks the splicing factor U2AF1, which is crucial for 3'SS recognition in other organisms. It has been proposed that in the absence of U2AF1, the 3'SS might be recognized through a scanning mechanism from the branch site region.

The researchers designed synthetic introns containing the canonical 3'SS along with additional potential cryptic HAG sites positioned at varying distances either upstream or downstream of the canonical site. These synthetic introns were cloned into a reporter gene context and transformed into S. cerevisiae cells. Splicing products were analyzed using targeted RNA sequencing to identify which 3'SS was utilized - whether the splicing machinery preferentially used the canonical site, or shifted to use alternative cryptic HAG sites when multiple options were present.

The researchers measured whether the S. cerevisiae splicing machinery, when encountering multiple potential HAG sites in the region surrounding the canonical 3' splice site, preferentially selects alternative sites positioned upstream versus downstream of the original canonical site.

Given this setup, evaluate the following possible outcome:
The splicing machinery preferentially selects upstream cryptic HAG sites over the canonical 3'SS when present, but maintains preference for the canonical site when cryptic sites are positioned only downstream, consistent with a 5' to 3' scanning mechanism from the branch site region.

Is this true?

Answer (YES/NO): NO